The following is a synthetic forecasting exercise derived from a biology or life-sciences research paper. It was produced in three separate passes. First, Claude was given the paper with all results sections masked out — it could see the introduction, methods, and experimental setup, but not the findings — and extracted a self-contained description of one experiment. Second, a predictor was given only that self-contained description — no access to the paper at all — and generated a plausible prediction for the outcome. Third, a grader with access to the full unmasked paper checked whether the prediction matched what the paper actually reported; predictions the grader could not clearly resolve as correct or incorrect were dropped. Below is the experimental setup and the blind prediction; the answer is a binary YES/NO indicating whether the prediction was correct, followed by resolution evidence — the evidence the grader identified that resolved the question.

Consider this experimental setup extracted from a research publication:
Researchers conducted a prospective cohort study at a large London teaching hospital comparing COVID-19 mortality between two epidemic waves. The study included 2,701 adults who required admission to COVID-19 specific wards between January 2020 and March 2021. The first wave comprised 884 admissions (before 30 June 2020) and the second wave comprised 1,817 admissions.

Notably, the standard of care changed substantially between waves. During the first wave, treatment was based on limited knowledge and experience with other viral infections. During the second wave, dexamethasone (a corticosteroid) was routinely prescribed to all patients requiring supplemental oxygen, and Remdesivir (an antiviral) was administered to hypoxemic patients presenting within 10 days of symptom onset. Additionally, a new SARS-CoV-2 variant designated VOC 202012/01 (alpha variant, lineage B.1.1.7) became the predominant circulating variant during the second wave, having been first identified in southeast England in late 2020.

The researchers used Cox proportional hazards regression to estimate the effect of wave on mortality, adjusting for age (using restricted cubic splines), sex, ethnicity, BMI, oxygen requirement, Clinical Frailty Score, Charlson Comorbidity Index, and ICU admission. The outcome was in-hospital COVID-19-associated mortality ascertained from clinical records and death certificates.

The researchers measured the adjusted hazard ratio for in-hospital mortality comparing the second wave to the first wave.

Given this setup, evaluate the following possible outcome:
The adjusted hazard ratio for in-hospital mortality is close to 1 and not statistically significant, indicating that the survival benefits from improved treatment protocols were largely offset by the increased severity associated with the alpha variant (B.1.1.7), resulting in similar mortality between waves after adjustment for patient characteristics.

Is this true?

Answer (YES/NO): NO